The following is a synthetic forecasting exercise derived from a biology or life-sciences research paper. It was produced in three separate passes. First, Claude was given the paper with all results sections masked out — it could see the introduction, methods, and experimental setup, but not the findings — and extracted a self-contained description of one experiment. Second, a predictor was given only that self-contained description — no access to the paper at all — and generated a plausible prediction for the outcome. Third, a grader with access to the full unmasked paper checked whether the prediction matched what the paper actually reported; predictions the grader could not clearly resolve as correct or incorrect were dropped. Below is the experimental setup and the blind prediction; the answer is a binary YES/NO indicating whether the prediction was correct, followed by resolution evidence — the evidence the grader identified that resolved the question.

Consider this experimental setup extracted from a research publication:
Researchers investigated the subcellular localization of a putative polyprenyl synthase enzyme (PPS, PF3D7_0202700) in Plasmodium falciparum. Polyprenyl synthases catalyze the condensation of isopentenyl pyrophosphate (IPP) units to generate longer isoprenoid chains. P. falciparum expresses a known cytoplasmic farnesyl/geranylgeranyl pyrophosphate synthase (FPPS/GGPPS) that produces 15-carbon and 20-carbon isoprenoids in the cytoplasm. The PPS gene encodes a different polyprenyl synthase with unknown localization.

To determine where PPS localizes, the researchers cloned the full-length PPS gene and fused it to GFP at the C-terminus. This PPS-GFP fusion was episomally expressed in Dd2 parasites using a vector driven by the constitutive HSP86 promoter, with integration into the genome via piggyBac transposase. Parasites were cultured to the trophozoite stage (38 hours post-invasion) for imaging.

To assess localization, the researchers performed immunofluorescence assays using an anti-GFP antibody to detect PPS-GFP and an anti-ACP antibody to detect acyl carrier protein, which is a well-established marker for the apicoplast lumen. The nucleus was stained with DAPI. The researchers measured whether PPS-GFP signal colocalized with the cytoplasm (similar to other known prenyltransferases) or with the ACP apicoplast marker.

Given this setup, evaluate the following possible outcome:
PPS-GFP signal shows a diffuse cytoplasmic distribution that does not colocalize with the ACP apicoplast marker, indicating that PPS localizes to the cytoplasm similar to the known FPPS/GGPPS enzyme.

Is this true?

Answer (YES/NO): NO